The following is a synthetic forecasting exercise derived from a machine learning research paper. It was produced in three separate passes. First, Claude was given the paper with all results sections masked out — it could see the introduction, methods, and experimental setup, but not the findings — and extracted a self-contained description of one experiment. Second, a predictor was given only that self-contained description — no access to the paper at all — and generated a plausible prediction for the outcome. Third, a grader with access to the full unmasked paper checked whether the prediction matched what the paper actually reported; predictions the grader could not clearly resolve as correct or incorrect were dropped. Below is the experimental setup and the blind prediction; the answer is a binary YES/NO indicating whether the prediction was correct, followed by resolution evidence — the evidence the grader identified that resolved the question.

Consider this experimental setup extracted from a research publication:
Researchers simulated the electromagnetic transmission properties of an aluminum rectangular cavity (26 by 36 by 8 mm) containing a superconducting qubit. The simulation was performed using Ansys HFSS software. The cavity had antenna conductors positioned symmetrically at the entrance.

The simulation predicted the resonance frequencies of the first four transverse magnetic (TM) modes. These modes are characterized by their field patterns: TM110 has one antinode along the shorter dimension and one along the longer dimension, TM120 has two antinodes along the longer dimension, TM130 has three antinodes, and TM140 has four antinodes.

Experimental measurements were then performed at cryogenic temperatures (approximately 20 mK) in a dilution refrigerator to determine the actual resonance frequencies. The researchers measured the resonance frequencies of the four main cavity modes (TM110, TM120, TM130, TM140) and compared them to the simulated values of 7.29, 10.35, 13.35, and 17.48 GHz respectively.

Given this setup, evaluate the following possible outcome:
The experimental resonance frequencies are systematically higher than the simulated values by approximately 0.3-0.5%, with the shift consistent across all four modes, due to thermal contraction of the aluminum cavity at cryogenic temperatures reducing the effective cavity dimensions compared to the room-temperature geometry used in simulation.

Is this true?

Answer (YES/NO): NO